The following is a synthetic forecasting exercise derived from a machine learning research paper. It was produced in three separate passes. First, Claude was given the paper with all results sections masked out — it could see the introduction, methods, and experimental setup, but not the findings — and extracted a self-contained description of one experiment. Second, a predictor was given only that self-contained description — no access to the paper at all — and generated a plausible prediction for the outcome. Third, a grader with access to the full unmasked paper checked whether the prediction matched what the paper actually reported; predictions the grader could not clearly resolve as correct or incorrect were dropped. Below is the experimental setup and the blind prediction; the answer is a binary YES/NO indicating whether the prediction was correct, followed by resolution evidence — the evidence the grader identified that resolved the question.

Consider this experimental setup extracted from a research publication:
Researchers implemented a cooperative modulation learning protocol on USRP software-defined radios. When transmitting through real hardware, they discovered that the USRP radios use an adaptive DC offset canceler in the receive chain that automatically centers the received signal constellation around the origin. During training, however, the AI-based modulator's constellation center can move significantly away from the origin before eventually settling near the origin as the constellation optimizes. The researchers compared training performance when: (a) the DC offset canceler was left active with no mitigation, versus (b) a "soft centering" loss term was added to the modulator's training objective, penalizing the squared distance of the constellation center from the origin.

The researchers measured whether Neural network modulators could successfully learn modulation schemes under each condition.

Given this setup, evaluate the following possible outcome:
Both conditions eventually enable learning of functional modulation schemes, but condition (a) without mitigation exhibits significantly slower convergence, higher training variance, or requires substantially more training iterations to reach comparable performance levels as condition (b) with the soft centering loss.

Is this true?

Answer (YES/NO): NO